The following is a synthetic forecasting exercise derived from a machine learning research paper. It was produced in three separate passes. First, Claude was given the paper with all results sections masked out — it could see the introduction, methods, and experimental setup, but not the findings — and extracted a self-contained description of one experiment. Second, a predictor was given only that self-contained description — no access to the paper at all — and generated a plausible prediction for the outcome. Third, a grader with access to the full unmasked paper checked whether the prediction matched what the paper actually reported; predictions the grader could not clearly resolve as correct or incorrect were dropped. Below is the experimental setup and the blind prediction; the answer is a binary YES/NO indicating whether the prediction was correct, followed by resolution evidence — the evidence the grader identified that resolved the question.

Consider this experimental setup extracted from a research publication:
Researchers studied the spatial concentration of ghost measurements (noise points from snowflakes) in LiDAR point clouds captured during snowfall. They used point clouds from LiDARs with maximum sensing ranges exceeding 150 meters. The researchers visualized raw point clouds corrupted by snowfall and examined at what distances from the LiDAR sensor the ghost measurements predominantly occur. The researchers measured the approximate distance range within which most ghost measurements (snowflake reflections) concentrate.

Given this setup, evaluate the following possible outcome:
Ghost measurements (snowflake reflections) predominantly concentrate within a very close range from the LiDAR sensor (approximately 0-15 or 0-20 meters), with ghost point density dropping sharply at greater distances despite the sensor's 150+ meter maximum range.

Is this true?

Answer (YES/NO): NO